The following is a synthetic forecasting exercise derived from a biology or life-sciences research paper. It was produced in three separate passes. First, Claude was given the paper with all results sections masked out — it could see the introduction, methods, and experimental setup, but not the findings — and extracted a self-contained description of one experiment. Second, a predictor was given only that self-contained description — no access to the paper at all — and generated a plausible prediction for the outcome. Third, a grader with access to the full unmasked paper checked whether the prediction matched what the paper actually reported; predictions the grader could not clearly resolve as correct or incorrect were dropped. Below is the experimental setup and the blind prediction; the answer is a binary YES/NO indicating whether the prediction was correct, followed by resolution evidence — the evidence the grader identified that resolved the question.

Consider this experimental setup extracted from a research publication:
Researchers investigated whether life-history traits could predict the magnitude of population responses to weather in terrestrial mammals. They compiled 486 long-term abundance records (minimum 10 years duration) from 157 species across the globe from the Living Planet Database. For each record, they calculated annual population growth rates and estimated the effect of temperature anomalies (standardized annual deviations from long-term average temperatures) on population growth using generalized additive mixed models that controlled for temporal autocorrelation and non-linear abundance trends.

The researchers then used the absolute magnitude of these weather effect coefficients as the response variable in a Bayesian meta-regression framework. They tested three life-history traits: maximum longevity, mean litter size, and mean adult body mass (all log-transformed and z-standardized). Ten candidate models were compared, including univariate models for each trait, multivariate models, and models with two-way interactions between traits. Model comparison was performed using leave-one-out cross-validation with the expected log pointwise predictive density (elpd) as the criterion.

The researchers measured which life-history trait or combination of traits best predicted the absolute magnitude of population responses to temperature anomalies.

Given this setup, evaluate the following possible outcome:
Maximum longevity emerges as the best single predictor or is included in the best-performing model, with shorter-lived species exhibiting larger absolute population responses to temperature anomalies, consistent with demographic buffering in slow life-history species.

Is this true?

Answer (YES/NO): YES